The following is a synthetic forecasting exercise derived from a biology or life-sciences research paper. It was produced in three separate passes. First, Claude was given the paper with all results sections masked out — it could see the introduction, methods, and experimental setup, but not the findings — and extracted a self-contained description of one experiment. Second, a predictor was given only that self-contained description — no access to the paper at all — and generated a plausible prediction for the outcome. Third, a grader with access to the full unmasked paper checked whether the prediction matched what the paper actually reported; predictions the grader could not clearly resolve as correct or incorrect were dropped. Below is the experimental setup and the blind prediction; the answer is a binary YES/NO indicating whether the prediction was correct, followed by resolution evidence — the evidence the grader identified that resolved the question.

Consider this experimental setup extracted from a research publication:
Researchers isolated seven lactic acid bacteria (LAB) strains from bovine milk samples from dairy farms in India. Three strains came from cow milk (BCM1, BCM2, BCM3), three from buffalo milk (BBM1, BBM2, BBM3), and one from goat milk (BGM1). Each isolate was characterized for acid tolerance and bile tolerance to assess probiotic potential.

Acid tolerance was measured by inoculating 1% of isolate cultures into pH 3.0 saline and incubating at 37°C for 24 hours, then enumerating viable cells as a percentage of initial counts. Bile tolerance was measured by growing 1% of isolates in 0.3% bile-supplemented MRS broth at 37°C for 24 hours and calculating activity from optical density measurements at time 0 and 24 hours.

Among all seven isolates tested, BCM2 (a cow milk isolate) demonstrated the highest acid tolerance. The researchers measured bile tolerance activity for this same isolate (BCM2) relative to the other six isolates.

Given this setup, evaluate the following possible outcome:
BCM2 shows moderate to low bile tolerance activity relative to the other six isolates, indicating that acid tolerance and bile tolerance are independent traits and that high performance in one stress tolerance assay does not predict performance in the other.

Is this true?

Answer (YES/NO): YES